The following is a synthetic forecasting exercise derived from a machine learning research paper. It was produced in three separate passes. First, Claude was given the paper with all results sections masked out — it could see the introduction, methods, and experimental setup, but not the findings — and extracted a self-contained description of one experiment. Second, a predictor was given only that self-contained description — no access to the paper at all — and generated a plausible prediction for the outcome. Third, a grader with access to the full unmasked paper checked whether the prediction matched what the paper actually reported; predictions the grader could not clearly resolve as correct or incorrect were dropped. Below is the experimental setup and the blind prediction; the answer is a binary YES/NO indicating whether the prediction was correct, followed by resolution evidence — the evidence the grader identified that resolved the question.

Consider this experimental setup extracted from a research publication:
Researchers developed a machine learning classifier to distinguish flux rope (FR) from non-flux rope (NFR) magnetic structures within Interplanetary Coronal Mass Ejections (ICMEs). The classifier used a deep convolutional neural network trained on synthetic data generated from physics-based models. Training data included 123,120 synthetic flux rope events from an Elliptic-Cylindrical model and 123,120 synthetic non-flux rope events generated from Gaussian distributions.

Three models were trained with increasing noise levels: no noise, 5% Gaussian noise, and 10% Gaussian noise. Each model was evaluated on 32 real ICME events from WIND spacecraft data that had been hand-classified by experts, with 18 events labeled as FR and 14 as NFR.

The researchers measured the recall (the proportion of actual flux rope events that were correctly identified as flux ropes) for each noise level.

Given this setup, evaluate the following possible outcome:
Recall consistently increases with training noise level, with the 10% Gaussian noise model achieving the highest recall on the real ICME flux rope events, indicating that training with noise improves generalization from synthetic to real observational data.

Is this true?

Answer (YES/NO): NO